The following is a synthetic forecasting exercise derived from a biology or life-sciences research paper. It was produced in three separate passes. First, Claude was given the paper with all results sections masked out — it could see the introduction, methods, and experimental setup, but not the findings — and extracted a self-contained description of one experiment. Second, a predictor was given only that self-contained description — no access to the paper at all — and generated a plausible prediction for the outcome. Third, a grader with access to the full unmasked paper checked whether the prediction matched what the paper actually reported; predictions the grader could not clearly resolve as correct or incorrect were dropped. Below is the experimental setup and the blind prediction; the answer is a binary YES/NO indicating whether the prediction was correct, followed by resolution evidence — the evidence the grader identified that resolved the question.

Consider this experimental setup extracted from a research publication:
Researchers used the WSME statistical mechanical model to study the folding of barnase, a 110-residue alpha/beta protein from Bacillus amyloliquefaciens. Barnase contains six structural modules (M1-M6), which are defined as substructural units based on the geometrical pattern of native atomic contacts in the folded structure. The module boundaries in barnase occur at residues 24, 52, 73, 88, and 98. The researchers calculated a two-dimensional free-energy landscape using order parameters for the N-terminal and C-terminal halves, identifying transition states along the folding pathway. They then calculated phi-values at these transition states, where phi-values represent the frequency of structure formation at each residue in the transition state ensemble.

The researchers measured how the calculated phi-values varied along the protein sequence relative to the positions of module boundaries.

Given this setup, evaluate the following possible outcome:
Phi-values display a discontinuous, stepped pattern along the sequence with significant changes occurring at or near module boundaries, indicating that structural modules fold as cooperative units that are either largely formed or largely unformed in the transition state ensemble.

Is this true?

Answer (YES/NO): YES